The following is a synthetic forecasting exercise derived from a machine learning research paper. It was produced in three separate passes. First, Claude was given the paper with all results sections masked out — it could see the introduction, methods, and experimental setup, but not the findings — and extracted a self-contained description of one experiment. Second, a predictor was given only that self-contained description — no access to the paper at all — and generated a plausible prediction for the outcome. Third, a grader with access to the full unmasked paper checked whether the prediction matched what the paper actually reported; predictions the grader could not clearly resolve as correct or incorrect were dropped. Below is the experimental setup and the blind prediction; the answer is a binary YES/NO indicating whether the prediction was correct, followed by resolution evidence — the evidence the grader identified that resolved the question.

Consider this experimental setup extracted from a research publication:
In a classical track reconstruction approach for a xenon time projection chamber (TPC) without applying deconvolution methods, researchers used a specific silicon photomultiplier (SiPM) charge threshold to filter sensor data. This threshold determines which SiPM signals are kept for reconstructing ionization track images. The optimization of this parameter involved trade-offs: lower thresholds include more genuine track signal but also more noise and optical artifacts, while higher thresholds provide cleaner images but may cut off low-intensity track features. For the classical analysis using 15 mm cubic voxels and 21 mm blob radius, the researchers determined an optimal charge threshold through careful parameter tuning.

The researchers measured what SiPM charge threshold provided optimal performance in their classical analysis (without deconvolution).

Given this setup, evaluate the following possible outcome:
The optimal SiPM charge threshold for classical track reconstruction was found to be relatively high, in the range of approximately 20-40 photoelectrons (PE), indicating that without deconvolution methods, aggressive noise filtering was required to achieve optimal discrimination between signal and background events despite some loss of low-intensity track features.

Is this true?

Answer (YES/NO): YES